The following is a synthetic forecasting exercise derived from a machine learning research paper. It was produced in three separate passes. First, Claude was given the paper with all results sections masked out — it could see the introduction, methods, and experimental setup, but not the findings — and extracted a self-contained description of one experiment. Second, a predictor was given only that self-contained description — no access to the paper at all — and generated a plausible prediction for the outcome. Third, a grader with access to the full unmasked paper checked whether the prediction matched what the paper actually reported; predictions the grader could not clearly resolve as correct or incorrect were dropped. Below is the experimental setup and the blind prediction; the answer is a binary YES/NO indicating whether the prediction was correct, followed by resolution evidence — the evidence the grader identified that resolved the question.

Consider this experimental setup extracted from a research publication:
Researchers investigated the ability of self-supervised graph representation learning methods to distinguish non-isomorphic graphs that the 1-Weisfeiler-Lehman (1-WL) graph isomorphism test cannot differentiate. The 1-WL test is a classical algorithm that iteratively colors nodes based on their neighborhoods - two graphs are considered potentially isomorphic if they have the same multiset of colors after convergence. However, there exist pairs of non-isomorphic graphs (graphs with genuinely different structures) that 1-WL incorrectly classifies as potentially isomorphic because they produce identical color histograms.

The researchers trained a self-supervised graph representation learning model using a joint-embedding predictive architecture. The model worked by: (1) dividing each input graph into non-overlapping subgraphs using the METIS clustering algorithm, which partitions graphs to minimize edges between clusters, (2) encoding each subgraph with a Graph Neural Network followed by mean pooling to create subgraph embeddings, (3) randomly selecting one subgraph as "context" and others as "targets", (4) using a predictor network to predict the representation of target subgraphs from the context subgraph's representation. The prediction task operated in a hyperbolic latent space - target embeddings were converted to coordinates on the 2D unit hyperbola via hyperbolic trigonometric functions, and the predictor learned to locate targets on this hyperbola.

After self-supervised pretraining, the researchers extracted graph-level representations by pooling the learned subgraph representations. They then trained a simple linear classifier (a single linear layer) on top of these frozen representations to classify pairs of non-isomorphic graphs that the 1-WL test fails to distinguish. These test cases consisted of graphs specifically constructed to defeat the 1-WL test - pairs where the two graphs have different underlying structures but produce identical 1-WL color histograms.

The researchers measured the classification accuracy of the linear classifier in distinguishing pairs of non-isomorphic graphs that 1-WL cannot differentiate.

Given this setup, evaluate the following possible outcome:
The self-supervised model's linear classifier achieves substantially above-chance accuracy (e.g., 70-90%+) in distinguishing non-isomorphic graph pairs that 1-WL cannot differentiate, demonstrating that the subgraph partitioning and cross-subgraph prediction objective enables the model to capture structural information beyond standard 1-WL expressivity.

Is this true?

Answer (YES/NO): YES